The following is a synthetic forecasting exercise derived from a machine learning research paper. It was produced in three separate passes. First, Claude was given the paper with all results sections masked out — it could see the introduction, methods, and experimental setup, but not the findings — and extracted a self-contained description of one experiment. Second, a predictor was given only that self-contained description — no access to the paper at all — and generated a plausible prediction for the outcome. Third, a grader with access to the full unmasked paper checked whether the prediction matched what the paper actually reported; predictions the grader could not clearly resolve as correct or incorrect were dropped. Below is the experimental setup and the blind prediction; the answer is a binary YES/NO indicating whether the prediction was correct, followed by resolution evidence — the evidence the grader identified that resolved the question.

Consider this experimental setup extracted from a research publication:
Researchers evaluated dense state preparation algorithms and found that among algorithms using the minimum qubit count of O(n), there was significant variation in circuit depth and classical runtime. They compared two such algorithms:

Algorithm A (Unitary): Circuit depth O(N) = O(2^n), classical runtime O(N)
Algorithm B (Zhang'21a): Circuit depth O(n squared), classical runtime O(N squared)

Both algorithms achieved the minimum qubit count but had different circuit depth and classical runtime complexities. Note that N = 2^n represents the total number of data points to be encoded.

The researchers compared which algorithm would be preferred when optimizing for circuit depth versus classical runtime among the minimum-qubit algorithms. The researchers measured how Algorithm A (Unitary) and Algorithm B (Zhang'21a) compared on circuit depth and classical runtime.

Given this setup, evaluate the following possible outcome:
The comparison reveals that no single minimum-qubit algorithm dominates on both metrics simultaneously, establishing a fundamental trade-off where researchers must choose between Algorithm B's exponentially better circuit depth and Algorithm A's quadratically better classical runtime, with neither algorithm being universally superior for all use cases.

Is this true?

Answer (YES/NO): YES